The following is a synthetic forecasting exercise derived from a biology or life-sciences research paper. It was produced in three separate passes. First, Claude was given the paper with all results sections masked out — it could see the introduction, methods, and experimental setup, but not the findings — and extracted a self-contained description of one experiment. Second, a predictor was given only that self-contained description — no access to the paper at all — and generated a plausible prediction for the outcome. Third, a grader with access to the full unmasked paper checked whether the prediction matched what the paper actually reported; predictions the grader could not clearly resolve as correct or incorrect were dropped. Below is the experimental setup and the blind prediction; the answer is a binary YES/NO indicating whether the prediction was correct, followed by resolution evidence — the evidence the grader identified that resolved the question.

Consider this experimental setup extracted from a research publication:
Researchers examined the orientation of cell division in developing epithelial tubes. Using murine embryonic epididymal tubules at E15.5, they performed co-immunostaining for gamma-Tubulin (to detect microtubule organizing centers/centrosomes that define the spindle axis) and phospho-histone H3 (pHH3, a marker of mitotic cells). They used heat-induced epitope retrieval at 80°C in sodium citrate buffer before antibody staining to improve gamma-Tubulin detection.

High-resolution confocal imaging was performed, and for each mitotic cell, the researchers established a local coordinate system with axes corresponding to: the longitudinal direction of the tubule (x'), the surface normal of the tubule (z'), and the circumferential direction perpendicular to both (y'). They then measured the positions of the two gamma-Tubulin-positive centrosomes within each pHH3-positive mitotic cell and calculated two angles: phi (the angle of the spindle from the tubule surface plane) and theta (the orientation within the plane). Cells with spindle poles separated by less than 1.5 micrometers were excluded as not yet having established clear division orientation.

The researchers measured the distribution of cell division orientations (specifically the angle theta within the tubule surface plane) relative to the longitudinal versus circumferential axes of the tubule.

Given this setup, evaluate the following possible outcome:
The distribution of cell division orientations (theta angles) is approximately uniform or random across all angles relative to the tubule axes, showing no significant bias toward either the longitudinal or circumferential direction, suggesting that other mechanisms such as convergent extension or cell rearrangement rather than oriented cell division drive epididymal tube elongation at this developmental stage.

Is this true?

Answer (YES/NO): YES